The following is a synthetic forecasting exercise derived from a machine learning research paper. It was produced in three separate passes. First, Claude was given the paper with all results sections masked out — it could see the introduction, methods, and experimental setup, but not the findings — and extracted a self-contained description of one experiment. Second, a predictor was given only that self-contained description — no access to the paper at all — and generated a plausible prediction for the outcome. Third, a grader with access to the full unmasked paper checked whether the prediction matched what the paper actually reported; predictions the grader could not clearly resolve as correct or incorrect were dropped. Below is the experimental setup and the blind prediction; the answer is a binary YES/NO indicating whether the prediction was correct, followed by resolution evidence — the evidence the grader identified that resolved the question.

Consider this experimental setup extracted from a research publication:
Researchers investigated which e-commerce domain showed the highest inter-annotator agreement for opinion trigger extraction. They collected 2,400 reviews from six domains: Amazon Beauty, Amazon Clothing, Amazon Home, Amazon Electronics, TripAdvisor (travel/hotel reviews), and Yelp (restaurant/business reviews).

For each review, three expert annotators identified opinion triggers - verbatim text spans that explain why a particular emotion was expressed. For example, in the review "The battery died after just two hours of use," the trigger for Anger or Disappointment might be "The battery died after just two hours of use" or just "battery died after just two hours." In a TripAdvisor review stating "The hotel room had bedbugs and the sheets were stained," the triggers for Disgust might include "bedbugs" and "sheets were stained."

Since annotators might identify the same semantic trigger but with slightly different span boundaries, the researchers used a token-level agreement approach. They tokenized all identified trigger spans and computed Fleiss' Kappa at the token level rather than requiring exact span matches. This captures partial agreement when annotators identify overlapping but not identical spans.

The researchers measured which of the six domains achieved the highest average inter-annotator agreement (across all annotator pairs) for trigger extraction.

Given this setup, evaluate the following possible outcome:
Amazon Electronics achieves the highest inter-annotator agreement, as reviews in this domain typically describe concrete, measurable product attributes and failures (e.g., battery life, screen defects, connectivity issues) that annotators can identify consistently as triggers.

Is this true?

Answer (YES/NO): NO